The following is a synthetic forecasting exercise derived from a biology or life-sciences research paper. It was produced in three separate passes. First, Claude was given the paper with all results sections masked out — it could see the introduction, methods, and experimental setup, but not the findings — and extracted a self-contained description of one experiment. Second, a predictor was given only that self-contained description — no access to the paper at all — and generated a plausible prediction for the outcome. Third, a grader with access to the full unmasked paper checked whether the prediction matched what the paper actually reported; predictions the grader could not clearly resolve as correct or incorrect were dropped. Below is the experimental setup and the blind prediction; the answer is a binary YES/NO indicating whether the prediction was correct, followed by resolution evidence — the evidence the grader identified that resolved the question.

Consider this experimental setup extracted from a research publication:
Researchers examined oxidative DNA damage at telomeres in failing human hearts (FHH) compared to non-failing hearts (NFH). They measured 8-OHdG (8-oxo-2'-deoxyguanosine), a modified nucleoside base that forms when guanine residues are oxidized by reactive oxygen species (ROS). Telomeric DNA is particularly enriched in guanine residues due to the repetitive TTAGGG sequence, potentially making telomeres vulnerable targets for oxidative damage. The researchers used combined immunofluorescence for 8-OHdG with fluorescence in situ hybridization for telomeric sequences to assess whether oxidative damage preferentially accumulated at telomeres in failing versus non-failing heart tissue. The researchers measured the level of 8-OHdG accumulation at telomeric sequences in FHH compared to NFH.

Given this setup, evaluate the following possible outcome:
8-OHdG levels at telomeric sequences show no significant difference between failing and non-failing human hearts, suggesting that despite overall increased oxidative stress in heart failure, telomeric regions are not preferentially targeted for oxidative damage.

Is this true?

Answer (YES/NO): NO